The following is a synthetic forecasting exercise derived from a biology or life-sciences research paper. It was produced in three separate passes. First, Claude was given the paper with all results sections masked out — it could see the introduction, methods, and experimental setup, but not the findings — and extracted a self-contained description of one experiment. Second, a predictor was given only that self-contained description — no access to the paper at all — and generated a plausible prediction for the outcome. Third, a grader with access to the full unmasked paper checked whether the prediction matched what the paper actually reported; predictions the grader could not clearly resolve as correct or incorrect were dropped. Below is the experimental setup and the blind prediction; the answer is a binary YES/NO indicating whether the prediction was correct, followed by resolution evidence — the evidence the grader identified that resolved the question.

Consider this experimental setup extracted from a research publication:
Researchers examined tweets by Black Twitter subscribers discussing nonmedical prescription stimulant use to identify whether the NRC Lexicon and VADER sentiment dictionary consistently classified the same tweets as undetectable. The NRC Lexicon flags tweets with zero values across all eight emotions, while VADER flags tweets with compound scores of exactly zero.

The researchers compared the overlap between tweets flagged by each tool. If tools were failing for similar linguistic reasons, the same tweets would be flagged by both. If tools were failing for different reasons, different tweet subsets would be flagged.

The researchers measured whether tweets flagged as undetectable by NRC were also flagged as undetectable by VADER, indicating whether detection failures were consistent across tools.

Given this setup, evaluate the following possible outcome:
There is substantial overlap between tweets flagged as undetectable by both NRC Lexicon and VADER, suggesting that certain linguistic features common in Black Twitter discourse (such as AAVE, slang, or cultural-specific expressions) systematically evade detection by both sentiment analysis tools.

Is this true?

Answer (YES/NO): NO